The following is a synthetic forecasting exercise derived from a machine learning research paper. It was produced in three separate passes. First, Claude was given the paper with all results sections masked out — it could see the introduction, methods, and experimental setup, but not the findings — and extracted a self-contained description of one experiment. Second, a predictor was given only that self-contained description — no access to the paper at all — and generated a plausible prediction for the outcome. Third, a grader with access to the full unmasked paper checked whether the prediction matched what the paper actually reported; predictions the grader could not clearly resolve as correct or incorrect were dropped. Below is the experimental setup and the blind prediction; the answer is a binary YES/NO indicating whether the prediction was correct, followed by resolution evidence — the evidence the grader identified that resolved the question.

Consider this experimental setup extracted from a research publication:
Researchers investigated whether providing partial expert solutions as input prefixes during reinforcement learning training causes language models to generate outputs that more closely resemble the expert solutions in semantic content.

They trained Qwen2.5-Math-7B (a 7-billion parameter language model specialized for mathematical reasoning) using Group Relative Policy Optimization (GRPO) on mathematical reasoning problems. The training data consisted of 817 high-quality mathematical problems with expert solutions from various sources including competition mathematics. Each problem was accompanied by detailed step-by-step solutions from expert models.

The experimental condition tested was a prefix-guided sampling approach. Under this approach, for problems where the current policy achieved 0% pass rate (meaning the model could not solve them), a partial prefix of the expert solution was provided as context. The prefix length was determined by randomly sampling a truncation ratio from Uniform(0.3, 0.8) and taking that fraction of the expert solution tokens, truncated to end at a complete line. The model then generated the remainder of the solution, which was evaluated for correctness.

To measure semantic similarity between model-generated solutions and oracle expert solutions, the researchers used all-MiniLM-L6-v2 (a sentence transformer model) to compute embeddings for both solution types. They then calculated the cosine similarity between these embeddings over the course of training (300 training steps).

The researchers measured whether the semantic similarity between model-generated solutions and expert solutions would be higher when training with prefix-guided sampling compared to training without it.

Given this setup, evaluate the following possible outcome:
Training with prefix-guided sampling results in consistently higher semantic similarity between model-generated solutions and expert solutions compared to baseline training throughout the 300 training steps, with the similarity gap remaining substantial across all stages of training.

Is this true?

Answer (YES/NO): NO